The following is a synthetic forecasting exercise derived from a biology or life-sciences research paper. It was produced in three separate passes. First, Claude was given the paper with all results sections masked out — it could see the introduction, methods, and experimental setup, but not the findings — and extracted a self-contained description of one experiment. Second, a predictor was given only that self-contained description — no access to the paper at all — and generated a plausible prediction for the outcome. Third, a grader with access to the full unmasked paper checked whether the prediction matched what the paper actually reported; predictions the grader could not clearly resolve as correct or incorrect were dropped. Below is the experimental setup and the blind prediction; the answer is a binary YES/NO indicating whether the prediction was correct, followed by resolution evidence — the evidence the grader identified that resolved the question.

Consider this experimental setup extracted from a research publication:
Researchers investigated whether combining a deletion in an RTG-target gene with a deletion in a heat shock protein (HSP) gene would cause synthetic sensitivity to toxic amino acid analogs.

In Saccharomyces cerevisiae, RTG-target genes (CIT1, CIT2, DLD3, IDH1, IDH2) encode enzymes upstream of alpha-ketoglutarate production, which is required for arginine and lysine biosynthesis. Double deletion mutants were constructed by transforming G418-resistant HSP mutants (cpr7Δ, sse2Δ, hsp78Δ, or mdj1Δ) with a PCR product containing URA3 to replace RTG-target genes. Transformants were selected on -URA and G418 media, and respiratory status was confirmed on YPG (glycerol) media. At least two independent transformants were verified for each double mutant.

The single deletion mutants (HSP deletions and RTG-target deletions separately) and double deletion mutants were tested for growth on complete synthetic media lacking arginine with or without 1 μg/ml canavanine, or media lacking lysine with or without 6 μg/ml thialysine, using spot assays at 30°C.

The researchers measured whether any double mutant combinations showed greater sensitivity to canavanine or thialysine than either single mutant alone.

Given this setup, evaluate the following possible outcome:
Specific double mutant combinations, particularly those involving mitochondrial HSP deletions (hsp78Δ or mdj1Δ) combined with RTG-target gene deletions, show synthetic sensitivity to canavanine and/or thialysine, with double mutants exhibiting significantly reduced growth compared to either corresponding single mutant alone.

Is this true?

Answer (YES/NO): YES